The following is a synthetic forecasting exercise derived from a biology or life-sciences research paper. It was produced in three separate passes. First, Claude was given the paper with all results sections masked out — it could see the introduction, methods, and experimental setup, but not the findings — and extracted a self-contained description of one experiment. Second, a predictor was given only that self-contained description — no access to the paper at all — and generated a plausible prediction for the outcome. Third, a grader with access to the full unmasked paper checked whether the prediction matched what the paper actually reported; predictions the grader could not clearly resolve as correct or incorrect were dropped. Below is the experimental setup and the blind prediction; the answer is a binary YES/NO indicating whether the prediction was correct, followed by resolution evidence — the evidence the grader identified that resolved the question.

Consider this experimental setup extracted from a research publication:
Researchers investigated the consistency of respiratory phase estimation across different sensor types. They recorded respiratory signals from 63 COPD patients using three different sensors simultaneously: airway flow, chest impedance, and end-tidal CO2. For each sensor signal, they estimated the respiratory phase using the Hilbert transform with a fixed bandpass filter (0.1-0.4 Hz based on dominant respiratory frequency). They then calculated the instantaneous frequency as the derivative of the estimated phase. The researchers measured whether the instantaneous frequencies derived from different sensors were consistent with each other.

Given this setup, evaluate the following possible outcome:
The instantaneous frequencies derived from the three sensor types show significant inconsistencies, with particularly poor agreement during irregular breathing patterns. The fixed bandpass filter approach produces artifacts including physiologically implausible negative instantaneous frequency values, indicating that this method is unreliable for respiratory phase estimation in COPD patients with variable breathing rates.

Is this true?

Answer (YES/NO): NO